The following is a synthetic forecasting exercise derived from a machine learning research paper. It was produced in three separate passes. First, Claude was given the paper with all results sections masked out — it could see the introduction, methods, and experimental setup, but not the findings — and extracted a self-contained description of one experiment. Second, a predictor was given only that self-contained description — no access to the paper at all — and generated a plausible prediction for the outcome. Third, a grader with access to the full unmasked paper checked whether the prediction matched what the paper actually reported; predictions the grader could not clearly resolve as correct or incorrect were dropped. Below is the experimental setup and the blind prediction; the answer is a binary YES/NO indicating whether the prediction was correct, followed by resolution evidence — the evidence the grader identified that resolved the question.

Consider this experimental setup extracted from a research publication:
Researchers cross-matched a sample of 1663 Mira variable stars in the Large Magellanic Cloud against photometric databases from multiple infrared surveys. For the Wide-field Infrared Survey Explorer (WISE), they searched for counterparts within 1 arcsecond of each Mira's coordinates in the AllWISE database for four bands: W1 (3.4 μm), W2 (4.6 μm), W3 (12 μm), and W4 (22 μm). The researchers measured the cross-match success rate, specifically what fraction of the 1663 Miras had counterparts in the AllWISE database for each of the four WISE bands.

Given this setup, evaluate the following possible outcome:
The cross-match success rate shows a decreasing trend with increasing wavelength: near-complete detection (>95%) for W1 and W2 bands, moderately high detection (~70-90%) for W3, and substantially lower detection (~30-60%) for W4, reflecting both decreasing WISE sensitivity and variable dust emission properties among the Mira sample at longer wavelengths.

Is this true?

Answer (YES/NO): NO